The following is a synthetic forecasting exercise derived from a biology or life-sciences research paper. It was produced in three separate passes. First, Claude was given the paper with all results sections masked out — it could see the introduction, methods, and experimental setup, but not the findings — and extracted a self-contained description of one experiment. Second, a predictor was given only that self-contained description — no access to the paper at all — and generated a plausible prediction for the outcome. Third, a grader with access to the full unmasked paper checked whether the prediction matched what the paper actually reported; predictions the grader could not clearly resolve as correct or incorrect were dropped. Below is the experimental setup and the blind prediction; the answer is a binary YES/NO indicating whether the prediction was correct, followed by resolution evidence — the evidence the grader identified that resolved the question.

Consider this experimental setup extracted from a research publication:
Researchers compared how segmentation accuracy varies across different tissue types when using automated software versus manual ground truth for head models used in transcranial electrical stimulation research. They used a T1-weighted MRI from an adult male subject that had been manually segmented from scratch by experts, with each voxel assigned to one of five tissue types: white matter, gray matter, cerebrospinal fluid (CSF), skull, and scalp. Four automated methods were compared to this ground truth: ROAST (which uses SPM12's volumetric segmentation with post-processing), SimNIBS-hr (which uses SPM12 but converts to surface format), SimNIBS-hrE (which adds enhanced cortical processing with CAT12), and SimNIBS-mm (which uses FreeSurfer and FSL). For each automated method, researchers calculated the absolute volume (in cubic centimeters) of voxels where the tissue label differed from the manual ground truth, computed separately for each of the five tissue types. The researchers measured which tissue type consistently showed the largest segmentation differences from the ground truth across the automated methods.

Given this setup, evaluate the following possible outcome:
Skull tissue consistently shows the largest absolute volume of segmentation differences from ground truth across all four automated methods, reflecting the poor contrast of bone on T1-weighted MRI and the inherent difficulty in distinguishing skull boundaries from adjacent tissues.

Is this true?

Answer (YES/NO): NO